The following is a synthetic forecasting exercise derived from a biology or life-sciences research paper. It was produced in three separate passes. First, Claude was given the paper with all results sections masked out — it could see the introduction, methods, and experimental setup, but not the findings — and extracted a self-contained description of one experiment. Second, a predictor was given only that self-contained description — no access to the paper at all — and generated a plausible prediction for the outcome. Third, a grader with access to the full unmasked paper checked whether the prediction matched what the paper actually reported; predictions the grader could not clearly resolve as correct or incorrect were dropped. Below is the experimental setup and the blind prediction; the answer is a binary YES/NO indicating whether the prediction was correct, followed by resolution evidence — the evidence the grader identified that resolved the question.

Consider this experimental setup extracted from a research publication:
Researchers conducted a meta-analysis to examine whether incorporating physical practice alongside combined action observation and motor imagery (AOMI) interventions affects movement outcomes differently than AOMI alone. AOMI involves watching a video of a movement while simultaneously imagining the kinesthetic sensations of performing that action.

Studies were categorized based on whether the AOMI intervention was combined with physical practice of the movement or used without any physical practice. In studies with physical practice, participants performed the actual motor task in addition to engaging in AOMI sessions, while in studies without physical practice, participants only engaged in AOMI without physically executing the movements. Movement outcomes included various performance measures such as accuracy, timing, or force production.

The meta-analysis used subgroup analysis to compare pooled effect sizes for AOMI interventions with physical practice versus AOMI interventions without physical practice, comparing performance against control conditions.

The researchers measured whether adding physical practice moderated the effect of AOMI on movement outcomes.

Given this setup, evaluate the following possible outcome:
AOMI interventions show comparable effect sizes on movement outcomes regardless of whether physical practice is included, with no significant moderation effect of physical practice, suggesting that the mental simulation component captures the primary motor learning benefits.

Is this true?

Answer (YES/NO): YES